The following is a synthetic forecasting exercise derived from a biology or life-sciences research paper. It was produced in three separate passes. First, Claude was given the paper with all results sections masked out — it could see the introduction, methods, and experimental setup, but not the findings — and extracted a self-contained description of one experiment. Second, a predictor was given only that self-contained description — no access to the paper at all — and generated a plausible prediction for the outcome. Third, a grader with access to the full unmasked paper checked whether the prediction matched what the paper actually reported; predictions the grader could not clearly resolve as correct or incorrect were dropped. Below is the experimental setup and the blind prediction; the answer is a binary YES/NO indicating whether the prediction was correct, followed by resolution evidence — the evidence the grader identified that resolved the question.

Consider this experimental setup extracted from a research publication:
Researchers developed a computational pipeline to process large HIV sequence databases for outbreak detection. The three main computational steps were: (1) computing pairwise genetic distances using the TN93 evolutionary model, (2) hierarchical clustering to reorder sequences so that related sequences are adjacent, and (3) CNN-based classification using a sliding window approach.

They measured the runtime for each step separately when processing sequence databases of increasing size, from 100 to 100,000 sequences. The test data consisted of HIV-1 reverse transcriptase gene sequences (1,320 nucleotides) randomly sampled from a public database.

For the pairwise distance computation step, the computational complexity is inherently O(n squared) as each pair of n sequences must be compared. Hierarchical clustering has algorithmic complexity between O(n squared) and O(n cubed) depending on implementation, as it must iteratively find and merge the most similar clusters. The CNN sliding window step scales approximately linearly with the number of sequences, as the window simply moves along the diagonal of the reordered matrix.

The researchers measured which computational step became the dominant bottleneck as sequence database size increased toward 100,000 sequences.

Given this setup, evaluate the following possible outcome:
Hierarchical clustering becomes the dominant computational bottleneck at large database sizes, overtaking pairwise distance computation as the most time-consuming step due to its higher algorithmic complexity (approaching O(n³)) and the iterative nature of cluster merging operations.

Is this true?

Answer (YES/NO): NO